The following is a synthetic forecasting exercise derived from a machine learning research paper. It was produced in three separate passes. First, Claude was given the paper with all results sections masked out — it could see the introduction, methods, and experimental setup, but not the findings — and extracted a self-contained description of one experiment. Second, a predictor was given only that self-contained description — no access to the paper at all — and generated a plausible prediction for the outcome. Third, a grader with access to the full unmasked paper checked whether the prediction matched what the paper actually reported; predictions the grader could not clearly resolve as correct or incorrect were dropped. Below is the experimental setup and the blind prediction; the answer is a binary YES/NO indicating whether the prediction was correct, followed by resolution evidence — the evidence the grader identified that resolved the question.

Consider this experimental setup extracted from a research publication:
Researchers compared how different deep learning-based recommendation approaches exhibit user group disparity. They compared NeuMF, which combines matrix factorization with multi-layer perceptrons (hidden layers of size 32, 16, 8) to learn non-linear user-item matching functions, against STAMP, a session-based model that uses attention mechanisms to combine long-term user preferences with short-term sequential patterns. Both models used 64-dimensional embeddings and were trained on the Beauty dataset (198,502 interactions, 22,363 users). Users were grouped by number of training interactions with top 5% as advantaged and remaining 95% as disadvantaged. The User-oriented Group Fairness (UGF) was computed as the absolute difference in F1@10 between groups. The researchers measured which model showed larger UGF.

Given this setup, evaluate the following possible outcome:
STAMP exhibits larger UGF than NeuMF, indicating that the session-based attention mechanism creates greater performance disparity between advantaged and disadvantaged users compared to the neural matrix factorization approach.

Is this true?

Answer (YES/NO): NO